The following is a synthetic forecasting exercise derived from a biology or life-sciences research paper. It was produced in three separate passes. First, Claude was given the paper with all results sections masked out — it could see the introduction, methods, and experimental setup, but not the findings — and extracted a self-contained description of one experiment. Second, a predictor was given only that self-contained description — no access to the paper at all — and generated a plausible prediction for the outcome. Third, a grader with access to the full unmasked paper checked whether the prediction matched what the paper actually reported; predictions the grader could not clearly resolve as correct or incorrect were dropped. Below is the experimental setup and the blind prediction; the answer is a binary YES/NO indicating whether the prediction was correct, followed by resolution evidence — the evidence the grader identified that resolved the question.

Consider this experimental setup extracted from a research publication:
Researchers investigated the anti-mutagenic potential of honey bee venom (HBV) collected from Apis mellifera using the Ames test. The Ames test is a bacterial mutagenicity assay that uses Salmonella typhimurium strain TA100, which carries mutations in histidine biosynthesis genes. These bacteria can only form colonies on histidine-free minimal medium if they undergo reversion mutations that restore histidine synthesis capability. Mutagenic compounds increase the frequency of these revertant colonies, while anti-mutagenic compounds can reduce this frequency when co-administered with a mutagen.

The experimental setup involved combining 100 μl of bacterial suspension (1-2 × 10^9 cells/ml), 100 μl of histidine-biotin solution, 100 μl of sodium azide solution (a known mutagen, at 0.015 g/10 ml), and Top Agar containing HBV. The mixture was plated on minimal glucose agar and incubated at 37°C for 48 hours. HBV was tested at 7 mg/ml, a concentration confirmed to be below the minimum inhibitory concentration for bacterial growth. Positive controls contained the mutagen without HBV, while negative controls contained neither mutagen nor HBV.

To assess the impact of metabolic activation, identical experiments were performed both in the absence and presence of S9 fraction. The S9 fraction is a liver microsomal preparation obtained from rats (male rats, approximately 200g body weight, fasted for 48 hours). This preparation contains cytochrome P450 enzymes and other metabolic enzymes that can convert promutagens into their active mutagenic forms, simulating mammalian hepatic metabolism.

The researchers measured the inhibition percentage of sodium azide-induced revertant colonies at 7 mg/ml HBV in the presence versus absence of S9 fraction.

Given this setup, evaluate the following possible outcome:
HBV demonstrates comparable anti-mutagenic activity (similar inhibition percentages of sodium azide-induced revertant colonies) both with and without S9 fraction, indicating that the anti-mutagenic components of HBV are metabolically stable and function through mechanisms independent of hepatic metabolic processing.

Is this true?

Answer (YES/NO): NO